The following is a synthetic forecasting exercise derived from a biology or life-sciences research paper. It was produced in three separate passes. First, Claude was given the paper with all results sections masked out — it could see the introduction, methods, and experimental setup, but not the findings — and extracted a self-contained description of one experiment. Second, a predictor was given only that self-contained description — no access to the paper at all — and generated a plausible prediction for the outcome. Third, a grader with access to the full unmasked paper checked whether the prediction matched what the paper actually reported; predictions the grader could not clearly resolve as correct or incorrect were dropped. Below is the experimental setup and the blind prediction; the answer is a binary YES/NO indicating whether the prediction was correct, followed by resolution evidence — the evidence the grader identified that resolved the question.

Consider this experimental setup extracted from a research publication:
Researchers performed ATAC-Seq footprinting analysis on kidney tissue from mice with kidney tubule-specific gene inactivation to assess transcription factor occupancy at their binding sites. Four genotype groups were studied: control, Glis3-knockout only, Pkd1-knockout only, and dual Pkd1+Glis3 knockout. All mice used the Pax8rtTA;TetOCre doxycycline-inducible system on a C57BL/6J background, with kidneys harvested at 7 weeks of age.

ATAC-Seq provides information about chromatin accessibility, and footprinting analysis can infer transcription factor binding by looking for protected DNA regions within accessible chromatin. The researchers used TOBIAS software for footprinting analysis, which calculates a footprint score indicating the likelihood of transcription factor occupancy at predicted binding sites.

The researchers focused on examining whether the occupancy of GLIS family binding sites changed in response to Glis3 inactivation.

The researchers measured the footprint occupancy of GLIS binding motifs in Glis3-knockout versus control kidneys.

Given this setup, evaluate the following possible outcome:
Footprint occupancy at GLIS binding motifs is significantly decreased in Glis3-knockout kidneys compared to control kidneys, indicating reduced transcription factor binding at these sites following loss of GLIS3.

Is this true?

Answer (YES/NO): NO